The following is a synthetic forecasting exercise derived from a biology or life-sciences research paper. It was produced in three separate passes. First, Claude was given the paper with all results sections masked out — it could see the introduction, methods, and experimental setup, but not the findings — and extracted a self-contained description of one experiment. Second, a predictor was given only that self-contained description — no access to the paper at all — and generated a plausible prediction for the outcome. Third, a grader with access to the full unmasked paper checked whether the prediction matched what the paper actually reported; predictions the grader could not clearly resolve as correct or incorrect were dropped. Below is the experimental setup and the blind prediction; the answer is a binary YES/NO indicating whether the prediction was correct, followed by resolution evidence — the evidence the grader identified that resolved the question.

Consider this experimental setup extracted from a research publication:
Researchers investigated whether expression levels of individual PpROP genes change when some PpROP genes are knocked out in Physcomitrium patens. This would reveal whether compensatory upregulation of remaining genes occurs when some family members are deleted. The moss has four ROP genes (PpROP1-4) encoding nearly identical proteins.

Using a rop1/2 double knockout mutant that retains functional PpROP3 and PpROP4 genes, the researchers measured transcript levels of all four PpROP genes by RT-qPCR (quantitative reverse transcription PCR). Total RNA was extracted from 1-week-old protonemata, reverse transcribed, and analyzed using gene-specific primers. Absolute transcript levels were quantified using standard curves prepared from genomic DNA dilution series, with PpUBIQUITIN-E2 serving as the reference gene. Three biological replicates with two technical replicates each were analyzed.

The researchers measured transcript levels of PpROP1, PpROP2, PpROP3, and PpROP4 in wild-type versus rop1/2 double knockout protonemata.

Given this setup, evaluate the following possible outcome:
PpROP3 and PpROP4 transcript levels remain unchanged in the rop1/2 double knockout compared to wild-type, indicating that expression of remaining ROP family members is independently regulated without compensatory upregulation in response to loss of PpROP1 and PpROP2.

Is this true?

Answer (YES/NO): YES